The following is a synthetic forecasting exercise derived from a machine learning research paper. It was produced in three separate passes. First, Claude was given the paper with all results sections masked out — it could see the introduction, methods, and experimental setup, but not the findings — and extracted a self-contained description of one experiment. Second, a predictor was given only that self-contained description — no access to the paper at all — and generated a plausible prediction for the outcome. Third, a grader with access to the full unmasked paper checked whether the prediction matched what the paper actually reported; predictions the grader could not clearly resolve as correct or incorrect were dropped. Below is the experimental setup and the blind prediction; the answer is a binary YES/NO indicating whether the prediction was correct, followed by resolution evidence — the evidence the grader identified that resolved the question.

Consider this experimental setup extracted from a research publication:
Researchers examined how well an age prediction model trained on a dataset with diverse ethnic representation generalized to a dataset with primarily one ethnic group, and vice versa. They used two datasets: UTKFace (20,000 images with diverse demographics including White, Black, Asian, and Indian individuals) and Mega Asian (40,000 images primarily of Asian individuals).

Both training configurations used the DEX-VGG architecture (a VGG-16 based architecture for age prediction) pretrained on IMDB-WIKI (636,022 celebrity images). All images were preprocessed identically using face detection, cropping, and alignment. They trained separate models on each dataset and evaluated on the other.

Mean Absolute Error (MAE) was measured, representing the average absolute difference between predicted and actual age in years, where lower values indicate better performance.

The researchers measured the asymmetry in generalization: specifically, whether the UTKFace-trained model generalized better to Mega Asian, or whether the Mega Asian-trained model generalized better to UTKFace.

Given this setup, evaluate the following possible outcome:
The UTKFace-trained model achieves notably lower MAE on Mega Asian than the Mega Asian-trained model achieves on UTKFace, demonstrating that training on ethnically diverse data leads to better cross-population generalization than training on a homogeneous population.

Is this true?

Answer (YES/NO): YES